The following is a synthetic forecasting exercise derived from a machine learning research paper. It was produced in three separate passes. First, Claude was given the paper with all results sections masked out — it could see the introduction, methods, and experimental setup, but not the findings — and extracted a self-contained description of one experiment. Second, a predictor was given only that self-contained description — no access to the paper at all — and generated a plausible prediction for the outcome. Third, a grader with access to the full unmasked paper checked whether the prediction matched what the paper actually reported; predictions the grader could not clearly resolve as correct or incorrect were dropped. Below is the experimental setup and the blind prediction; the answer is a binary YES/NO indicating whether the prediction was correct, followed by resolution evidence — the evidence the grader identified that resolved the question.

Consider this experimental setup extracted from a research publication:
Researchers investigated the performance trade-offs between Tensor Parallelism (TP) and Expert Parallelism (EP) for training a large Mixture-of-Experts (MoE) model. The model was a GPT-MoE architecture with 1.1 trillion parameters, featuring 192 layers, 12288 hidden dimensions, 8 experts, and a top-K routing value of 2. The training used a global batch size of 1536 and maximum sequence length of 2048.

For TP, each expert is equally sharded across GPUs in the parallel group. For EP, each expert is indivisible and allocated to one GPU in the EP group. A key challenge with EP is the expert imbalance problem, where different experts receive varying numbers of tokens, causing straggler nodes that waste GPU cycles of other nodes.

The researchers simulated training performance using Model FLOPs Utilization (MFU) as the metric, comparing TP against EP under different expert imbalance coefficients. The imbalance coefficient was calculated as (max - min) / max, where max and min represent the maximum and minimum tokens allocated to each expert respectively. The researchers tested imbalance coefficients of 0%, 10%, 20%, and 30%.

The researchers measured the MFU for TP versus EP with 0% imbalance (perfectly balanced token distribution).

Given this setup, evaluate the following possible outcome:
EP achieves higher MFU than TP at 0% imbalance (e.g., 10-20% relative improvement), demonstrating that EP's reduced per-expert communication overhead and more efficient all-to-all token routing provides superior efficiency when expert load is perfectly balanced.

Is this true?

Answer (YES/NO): NO